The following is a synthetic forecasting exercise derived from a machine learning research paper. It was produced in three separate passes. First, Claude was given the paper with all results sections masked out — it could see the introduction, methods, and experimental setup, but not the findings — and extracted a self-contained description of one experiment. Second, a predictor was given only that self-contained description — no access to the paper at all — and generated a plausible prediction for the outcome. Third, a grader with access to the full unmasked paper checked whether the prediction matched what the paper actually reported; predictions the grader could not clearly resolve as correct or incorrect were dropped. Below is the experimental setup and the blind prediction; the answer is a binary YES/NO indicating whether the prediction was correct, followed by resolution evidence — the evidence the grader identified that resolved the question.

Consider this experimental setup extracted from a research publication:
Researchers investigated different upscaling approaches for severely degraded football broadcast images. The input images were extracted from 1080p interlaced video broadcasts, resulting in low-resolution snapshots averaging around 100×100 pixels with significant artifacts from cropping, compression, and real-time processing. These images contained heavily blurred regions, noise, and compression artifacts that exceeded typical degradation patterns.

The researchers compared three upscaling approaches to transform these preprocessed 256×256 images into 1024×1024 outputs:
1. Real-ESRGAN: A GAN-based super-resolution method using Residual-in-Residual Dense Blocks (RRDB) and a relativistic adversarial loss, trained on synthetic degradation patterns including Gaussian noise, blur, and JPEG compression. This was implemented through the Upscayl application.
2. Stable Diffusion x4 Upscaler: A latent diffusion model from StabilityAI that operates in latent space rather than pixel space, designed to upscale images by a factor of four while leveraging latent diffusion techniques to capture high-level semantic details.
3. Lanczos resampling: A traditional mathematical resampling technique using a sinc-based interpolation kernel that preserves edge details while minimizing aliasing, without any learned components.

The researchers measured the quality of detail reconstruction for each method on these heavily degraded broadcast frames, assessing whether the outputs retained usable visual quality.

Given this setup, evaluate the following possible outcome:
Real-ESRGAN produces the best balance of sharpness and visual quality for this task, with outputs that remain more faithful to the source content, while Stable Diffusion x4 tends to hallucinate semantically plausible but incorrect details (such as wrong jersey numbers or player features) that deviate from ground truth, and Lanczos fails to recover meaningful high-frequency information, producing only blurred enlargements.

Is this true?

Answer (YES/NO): NO